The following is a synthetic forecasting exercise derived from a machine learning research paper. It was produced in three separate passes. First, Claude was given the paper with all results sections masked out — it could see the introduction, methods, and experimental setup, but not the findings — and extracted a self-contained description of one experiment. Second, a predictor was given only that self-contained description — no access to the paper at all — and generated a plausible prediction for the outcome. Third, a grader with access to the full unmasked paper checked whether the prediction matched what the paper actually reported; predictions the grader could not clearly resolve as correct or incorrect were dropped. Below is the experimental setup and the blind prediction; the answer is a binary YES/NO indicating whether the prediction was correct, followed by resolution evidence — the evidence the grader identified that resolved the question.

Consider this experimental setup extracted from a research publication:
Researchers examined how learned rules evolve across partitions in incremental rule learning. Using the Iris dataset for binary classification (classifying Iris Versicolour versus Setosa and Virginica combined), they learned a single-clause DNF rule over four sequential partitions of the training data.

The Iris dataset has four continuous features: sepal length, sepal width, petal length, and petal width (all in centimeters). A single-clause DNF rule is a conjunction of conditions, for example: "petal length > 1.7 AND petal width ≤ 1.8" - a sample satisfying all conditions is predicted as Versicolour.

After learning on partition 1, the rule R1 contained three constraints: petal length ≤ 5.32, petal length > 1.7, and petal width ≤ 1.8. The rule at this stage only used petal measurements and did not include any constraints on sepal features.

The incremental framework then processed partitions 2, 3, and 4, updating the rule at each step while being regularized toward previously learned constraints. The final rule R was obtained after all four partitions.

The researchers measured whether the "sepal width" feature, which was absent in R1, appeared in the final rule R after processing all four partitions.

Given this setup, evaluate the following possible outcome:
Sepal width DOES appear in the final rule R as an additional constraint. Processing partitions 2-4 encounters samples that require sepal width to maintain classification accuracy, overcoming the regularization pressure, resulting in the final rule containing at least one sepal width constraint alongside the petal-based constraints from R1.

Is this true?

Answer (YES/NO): YES